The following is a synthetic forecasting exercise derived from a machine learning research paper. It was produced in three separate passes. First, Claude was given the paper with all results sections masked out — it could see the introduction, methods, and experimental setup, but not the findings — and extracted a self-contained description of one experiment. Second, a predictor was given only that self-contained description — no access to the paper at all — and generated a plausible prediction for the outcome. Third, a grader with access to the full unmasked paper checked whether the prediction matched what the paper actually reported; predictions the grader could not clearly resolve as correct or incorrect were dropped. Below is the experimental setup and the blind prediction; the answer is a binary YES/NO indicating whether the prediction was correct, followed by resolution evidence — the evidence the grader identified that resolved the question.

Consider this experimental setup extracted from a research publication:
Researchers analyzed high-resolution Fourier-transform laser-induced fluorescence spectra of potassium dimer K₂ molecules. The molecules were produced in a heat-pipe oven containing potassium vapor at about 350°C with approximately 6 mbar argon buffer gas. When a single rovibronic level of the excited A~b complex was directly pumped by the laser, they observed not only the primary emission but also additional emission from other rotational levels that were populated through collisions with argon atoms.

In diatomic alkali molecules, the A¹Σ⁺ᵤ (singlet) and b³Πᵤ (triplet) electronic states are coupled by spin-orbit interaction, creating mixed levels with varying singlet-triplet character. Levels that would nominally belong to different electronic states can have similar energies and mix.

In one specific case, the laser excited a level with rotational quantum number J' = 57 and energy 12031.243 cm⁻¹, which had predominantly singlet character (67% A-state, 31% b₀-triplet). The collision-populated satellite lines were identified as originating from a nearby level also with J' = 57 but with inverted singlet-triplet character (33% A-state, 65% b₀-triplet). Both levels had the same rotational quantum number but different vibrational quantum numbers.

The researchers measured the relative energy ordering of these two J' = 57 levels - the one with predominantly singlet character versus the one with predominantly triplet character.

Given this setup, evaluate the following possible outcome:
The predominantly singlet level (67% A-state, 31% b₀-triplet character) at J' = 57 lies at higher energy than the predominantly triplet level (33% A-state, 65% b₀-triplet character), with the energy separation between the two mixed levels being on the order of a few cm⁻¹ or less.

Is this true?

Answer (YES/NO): YES